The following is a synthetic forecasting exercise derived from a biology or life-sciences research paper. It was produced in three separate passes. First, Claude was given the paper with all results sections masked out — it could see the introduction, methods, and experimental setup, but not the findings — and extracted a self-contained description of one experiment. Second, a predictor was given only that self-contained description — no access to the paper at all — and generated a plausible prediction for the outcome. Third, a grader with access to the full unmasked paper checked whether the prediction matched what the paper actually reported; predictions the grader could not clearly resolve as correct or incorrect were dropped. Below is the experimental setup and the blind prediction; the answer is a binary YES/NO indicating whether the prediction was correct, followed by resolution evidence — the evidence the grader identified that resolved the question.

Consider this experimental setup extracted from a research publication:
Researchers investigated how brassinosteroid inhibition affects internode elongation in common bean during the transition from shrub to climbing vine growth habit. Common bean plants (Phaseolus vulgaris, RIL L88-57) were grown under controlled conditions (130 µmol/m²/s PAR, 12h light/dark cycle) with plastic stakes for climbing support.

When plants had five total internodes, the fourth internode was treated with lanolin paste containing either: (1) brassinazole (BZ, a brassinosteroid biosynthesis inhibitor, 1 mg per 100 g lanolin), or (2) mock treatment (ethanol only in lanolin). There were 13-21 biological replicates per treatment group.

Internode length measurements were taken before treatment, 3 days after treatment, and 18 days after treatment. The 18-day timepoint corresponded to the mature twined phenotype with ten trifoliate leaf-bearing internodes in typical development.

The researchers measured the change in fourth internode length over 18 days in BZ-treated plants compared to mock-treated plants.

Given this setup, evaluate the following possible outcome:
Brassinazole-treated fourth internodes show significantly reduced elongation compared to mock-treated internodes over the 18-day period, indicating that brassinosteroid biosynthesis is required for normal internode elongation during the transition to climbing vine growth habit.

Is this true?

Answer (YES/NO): NO